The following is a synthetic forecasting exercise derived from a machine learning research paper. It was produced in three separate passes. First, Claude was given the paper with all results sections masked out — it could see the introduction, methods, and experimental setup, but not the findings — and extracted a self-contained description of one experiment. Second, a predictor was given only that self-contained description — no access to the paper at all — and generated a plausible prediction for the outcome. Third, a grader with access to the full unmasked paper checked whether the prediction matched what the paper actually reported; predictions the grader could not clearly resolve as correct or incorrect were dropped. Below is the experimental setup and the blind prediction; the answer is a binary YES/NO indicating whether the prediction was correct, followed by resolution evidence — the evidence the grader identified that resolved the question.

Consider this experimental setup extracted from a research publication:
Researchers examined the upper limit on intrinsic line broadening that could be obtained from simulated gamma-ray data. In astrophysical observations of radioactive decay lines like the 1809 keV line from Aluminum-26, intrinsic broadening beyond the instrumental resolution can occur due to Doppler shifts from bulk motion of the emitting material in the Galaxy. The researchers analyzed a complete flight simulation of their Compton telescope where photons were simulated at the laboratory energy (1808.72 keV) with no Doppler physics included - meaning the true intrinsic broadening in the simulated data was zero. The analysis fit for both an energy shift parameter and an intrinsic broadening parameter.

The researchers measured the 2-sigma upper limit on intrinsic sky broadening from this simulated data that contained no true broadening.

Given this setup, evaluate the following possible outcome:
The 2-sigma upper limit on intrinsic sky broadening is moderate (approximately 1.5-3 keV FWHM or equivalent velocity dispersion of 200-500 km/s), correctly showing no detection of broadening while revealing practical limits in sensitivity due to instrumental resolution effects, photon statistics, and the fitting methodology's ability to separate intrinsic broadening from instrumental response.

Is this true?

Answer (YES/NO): NO